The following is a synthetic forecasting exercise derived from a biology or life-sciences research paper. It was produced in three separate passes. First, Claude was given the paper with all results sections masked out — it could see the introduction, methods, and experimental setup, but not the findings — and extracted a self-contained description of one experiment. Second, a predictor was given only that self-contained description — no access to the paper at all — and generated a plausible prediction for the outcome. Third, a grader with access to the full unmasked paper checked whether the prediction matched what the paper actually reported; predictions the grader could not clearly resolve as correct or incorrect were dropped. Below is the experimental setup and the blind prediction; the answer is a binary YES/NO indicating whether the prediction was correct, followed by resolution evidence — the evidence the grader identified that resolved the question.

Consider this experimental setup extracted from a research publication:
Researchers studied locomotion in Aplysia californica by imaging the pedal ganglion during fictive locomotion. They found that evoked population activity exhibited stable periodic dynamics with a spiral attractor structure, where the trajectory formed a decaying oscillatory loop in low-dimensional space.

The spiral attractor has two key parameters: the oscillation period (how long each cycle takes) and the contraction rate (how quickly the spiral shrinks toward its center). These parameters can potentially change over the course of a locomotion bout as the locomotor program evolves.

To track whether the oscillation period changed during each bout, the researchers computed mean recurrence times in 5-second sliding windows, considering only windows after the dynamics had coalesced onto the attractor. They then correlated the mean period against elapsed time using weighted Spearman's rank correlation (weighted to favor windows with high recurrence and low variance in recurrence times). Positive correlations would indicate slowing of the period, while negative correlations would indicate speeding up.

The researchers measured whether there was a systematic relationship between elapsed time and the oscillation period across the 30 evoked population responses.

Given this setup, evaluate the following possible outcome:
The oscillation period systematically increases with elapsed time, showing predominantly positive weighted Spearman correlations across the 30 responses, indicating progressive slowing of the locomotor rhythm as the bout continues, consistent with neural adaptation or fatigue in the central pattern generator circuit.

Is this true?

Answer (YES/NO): NO